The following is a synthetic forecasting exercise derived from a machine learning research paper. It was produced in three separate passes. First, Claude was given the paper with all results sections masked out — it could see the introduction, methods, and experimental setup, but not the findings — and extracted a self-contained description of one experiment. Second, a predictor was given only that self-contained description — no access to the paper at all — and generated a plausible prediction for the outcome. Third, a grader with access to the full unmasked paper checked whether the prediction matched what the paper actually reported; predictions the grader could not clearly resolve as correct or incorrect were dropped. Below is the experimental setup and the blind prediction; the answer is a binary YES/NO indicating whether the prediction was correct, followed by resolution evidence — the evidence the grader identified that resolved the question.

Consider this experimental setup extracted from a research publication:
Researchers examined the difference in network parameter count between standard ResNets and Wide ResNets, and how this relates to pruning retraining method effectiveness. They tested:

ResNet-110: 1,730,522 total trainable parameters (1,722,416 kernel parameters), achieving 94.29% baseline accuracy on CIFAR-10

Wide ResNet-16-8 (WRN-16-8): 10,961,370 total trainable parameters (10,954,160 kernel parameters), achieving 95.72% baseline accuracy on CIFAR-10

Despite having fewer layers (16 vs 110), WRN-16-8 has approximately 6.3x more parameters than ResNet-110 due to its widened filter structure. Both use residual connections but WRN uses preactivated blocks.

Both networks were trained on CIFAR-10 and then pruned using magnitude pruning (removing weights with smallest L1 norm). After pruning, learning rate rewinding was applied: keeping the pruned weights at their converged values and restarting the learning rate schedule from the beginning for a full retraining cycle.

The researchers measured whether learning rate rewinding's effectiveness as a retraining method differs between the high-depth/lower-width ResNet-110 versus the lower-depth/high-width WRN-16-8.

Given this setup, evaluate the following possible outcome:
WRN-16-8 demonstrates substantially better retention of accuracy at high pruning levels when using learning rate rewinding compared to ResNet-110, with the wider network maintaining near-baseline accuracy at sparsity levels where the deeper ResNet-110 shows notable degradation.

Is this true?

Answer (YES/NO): NO